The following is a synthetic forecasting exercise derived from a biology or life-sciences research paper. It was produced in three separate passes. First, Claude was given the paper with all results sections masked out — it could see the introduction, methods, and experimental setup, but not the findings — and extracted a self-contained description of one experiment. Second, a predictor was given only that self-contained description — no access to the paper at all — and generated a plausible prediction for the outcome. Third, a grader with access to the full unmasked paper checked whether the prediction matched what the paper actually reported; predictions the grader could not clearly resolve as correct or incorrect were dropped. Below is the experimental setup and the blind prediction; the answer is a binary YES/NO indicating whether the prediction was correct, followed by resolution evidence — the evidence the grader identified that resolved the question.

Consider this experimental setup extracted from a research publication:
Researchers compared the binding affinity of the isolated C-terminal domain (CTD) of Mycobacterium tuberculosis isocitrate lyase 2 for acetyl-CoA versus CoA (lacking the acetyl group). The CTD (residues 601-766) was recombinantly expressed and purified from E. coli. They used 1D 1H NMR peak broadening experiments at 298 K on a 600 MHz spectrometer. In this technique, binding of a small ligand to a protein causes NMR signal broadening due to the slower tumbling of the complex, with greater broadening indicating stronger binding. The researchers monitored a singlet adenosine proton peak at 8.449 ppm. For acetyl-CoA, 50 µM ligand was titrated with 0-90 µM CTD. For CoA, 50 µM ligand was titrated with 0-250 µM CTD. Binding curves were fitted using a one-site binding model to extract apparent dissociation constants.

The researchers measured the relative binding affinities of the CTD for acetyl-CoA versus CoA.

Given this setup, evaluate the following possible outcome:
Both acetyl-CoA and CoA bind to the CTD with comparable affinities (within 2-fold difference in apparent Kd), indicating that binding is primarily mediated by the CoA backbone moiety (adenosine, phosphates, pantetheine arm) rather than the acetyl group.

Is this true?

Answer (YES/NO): NO